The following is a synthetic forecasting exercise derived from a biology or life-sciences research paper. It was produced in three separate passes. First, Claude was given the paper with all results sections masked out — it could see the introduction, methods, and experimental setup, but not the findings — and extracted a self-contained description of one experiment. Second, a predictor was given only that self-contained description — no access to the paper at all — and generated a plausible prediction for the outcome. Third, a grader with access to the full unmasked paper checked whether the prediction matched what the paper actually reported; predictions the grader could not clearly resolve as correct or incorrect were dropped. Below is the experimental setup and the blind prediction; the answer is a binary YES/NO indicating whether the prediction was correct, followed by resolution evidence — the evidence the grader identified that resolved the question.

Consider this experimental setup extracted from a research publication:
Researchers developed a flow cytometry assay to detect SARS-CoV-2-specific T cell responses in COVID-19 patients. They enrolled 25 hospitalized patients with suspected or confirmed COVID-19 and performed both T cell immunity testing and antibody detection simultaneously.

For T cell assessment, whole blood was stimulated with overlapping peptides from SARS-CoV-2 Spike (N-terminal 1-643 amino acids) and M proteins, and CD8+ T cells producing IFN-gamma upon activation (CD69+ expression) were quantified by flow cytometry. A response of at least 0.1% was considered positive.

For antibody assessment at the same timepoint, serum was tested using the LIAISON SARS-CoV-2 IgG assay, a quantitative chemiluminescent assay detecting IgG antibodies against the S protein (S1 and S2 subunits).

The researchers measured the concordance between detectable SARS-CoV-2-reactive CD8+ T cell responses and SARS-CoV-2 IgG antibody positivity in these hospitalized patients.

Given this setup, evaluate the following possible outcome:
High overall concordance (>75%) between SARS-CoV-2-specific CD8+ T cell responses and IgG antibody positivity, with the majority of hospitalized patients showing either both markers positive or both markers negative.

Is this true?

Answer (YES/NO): NO